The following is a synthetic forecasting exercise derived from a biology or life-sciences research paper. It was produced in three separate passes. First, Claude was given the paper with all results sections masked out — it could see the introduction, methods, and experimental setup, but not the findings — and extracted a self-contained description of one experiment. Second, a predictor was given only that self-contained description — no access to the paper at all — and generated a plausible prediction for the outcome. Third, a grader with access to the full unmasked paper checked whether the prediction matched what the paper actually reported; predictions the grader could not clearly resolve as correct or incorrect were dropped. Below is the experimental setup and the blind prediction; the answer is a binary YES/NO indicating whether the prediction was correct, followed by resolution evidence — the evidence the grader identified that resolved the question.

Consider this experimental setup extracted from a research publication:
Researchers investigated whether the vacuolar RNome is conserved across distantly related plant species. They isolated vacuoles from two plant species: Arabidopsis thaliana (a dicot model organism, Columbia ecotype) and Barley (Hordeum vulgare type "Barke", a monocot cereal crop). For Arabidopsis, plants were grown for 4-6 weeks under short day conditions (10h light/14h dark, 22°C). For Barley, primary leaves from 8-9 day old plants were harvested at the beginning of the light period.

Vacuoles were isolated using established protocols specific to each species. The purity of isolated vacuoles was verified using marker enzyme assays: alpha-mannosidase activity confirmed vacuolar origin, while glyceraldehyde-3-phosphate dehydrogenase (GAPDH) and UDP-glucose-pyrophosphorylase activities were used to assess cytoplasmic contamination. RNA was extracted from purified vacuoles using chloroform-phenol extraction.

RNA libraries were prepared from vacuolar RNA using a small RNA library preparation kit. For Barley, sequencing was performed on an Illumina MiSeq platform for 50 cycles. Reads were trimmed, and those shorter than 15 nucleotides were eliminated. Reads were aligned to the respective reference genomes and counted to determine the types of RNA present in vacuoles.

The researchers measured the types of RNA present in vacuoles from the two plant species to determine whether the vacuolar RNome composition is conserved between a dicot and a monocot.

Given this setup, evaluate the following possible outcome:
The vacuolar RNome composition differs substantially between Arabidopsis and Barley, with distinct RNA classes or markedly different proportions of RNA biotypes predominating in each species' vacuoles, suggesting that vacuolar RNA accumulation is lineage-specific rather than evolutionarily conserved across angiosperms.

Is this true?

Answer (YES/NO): NO